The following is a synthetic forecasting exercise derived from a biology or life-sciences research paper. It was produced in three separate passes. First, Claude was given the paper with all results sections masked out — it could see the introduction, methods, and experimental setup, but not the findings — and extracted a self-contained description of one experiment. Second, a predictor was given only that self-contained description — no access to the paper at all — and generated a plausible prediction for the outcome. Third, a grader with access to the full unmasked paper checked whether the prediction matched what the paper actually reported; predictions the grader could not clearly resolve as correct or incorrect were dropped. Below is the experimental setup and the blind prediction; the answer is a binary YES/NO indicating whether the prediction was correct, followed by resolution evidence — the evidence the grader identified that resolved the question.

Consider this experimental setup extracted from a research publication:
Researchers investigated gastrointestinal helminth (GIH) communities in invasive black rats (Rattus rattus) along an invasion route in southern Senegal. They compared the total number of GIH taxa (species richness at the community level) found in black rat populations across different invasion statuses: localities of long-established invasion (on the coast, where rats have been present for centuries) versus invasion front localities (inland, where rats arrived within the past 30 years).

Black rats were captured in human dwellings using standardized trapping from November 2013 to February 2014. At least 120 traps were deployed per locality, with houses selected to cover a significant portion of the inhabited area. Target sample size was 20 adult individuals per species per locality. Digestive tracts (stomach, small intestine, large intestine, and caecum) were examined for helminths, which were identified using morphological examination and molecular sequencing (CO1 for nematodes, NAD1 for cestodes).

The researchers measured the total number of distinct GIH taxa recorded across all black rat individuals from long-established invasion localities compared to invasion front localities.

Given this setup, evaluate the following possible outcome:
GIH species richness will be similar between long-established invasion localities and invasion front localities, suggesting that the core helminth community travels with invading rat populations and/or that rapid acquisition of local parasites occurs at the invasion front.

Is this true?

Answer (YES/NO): NO